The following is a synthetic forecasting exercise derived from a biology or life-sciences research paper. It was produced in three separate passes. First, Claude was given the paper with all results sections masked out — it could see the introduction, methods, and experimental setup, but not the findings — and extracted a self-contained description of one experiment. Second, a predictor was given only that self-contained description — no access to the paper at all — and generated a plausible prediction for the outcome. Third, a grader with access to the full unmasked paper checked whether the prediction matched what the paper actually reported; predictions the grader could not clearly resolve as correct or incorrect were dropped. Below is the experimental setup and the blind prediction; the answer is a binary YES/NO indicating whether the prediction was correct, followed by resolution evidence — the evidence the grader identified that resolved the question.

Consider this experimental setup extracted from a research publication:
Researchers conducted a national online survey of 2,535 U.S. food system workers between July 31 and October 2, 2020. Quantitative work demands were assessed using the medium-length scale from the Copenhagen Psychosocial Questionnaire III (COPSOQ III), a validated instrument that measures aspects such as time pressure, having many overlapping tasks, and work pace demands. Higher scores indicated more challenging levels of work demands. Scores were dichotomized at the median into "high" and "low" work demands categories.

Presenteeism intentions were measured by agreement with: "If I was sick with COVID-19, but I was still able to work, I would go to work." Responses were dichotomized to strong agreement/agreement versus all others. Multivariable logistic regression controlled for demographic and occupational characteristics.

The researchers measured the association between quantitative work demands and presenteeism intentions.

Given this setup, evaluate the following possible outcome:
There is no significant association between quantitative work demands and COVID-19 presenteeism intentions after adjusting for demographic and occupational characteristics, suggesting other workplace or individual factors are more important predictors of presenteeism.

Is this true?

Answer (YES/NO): NO